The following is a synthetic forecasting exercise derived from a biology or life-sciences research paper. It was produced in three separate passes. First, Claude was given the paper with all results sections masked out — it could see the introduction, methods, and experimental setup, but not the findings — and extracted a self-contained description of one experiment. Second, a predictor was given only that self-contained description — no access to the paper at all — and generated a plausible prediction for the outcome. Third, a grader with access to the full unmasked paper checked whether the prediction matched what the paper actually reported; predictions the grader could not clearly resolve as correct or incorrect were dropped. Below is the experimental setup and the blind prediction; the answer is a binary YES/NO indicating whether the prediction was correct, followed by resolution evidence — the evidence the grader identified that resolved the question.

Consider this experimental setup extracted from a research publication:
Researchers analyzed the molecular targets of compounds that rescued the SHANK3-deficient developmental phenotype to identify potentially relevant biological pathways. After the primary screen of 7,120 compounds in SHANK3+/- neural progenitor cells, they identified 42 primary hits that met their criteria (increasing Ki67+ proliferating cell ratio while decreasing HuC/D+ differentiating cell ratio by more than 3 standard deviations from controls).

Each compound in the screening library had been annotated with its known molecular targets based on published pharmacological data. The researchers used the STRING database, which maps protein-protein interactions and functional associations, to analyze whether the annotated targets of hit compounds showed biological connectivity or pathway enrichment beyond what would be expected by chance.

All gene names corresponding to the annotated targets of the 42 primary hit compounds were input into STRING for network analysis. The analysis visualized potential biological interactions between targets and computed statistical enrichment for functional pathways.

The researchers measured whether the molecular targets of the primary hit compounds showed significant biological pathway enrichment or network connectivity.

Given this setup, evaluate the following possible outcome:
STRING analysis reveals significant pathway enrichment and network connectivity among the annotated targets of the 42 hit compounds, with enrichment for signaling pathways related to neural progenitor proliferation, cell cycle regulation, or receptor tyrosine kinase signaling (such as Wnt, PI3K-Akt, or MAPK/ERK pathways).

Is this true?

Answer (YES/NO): YES